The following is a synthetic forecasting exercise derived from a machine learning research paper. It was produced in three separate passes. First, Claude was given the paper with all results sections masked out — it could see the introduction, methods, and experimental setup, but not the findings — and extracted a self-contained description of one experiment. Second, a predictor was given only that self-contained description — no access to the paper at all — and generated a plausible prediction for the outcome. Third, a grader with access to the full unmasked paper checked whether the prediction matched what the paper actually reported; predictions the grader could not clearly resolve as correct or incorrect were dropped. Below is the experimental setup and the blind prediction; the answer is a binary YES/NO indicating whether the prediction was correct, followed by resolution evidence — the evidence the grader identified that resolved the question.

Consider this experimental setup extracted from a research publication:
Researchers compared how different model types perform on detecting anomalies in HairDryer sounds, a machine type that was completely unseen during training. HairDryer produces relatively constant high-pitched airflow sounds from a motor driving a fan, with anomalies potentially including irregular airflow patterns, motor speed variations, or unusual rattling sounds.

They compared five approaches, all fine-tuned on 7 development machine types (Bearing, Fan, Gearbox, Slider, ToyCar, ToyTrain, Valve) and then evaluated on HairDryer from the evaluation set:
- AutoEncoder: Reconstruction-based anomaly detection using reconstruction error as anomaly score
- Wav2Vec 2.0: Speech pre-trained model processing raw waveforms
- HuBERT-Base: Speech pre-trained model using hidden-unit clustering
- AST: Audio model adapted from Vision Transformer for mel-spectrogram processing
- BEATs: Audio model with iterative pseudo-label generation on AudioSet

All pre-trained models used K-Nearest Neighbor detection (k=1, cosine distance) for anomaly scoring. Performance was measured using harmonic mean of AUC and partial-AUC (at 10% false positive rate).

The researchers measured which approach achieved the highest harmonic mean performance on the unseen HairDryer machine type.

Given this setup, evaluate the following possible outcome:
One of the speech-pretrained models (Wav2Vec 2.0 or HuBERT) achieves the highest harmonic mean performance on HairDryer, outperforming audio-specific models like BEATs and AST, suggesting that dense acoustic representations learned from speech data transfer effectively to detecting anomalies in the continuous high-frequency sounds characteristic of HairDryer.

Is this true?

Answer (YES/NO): NO